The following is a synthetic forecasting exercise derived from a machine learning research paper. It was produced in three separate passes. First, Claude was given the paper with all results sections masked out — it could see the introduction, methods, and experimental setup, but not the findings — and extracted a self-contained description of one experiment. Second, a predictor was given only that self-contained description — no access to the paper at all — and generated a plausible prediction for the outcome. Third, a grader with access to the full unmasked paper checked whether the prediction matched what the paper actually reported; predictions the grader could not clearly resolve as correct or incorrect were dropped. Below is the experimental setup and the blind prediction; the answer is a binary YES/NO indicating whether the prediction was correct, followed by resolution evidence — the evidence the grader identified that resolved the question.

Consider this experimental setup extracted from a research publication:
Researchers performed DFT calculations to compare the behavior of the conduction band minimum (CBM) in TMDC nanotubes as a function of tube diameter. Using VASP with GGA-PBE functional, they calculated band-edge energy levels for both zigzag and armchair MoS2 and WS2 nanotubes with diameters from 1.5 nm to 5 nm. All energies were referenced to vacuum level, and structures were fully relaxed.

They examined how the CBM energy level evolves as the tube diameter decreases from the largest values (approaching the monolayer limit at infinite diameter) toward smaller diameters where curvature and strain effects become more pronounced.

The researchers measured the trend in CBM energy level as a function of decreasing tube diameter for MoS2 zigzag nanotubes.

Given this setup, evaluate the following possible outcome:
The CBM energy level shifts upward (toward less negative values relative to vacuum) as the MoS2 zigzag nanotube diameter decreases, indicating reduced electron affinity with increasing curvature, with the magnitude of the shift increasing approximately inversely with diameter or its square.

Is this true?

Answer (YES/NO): NO